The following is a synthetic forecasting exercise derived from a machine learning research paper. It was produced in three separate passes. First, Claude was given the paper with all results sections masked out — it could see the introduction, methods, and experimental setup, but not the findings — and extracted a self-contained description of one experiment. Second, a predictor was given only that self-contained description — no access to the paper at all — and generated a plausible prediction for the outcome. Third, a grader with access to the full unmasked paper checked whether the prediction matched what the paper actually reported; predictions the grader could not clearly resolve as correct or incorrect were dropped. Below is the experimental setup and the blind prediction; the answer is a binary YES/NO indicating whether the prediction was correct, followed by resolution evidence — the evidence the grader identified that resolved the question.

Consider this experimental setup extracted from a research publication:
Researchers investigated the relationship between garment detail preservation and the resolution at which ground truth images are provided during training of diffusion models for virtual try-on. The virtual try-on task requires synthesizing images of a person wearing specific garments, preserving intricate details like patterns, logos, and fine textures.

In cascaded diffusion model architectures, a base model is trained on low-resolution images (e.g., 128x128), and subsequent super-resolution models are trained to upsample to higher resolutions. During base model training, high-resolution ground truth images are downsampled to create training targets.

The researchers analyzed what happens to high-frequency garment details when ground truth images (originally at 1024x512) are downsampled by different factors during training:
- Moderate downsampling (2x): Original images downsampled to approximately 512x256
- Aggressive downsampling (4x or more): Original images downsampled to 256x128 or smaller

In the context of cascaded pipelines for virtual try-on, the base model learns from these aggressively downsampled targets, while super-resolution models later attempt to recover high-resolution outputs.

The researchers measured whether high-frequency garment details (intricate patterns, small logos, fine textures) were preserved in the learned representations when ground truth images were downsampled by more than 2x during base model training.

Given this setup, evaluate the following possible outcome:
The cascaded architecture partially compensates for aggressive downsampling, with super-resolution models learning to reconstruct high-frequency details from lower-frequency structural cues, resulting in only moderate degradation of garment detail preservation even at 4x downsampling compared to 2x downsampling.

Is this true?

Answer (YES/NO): NO